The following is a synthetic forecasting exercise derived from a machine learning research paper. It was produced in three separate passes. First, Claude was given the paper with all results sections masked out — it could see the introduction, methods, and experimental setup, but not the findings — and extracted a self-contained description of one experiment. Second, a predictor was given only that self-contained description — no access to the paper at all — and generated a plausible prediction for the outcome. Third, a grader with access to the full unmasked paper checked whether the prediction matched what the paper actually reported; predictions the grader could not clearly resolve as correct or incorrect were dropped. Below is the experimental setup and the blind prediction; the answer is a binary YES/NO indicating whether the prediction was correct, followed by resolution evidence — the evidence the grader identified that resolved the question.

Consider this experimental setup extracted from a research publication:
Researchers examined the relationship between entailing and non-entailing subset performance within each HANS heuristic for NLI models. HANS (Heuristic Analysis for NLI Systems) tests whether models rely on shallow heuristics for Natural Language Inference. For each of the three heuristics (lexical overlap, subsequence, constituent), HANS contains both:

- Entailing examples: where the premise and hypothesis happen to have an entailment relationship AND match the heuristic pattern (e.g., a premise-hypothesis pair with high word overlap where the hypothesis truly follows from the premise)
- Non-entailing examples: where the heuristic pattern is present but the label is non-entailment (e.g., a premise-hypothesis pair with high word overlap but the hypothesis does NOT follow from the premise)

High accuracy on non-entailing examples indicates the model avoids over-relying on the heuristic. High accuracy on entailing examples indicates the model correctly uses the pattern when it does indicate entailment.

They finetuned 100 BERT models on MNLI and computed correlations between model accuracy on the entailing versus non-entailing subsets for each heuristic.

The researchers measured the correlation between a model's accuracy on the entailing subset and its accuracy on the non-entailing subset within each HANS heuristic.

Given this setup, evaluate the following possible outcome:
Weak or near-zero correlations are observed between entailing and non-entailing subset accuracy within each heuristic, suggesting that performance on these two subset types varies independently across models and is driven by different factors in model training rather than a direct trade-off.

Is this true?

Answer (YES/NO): NO